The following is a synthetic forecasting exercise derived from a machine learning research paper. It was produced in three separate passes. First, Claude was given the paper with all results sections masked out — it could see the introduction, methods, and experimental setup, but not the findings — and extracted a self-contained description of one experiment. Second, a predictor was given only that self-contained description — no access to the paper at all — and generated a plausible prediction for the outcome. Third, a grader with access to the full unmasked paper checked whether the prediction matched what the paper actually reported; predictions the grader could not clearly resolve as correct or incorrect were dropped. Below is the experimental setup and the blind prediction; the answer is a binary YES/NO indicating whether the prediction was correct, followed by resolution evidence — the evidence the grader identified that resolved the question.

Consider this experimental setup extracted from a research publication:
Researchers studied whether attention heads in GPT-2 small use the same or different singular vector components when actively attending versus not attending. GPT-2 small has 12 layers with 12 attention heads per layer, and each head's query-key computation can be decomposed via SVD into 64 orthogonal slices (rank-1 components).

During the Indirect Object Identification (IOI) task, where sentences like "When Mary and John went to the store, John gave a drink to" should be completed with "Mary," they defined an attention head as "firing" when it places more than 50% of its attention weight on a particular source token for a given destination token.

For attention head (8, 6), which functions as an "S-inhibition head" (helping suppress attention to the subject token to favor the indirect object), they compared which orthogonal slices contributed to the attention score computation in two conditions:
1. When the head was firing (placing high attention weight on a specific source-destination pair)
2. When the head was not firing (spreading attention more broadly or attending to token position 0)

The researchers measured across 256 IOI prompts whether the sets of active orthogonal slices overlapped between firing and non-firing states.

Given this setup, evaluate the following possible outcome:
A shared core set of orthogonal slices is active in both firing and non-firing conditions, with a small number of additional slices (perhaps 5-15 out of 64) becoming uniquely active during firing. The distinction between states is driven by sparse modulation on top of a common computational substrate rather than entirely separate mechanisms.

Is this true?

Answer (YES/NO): NO